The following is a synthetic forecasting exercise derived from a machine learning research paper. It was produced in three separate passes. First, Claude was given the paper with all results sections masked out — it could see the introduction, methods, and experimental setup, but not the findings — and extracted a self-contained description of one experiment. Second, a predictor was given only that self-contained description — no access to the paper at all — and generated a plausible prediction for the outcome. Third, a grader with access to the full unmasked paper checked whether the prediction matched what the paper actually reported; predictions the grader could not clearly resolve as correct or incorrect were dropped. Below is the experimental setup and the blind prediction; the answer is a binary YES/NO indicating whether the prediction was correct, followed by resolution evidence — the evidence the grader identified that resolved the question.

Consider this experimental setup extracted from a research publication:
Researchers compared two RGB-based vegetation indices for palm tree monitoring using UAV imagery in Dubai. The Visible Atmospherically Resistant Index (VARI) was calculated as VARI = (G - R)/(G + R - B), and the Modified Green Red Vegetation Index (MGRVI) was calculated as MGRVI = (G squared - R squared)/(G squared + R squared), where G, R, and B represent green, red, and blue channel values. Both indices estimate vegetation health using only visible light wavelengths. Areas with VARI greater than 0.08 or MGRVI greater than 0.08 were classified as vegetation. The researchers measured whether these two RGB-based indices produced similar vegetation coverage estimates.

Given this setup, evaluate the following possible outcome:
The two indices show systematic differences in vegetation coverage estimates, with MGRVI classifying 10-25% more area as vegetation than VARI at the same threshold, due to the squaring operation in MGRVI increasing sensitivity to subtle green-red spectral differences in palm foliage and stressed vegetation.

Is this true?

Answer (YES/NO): NO